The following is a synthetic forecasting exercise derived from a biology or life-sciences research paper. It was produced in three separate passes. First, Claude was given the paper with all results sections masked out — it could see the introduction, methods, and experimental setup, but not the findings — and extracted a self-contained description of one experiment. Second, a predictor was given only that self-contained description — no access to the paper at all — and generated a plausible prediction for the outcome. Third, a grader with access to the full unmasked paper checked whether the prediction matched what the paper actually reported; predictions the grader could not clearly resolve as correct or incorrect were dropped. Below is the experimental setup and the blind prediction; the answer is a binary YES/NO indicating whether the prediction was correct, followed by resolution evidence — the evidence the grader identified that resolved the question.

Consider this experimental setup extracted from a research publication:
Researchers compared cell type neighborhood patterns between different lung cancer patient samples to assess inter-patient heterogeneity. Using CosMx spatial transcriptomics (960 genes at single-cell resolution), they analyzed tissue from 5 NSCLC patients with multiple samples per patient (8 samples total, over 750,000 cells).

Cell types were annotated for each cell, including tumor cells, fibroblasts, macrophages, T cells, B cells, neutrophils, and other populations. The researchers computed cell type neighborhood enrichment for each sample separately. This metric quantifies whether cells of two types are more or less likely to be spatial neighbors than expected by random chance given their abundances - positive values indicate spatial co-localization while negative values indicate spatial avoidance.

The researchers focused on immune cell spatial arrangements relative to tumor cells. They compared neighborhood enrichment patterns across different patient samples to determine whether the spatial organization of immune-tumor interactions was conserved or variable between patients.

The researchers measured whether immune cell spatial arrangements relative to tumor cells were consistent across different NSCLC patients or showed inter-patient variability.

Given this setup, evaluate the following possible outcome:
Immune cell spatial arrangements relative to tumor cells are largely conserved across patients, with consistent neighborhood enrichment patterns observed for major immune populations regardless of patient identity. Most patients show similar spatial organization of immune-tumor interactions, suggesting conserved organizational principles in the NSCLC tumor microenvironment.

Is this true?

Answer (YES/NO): NO